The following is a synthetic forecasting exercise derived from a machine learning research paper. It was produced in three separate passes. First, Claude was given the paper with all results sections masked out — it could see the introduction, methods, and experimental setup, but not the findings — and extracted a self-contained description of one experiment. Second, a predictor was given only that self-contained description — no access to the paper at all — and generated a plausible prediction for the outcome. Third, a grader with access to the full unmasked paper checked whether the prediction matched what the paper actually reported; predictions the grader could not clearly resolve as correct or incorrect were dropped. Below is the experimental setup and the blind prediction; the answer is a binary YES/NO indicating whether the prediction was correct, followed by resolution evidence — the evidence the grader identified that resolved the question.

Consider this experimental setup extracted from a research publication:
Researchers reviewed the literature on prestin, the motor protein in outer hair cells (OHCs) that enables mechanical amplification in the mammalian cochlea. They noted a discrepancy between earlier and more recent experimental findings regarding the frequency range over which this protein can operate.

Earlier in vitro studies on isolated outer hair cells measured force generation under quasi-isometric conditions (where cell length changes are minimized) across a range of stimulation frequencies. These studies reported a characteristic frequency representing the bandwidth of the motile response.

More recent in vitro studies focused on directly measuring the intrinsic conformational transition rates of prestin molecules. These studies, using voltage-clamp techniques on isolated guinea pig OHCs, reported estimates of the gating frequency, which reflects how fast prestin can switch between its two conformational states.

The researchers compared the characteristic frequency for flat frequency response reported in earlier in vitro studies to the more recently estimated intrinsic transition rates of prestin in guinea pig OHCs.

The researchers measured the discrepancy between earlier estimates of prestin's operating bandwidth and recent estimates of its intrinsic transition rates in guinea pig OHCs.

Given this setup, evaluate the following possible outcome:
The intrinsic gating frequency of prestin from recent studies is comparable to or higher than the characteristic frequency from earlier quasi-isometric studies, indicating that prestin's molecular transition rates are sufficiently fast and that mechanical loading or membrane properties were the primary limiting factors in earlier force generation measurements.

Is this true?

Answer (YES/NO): NO